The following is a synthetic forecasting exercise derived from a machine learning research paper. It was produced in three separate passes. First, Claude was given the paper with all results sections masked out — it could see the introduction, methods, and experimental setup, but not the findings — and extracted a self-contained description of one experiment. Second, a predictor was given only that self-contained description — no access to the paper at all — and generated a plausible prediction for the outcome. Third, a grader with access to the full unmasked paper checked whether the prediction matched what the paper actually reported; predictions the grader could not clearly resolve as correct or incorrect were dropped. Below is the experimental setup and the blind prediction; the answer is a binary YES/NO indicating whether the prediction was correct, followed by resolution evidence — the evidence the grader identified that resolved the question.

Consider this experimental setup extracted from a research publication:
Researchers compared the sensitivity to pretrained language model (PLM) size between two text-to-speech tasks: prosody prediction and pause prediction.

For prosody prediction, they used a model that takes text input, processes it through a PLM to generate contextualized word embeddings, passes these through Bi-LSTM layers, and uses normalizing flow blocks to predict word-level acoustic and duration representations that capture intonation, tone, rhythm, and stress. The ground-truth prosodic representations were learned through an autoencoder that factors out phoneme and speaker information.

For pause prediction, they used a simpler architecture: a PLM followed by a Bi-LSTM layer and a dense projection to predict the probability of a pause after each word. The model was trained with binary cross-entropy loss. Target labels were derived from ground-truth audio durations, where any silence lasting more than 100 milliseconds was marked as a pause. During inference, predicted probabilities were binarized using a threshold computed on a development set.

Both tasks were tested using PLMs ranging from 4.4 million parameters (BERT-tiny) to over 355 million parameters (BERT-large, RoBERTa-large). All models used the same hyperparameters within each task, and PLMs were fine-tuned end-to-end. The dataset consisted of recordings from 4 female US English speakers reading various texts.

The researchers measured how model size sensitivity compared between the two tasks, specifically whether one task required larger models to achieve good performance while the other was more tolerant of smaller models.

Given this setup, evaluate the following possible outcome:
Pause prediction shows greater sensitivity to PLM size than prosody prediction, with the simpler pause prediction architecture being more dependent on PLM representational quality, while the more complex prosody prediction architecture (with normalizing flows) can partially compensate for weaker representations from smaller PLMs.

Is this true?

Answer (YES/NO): NO